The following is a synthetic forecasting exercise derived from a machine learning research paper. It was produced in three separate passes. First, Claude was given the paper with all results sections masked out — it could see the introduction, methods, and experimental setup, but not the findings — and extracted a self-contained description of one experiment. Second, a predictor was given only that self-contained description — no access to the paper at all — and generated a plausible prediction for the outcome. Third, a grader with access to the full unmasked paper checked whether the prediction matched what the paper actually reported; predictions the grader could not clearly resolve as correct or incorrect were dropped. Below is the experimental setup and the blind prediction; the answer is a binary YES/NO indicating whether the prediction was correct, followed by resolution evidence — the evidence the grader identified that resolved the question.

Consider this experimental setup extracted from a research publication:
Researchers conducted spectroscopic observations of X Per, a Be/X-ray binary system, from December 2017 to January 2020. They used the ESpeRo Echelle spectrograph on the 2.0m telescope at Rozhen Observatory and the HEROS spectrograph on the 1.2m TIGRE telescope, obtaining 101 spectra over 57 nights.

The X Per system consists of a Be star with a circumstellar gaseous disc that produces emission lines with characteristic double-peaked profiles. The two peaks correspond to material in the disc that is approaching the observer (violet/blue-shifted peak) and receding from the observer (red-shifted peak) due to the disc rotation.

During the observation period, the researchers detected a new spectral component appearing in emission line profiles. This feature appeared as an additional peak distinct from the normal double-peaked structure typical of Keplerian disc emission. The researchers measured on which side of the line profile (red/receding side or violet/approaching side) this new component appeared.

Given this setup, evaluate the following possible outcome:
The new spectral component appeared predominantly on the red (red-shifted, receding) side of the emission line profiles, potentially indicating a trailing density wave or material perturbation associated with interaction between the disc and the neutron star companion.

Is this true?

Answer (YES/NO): YES